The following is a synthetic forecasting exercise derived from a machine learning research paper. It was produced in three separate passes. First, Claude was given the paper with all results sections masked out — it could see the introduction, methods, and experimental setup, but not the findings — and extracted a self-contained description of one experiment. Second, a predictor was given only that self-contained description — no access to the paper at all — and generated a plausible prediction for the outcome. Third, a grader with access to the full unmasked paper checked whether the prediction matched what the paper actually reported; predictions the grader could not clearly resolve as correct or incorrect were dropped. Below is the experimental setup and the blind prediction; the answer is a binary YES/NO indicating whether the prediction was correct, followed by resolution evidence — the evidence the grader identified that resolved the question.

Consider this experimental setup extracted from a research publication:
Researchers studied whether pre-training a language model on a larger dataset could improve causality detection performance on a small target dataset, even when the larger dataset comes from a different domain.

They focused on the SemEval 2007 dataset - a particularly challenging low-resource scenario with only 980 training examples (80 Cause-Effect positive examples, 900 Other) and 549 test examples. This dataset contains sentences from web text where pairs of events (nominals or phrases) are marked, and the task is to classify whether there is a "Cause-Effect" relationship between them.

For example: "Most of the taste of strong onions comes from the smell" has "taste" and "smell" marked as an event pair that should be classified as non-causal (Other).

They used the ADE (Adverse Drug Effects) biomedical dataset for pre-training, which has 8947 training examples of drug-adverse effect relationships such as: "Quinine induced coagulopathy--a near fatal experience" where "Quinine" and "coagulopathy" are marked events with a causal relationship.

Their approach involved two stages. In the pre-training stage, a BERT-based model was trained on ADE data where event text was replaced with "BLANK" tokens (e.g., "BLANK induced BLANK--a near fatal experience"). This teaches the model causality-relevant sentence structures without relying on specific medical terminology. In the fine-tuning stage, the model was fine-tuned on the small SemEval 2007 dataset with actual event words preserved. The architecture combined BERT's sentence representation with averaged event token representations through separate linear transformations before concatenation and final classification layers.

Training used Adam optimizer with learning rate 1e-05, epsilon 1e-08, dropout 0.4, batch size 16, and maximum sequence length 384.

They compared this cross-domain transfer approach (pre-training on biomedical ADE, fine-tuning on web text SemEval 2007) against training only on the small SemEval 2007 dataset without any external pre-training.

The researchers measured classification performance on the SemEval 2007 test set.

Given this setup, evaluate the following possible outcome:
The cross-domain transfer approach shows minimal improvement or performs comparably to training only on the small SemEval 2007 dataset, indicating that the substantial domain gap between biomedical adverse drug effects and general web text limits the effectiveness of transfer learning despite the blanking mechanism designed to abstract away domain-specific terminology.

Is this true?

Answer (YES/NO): NO